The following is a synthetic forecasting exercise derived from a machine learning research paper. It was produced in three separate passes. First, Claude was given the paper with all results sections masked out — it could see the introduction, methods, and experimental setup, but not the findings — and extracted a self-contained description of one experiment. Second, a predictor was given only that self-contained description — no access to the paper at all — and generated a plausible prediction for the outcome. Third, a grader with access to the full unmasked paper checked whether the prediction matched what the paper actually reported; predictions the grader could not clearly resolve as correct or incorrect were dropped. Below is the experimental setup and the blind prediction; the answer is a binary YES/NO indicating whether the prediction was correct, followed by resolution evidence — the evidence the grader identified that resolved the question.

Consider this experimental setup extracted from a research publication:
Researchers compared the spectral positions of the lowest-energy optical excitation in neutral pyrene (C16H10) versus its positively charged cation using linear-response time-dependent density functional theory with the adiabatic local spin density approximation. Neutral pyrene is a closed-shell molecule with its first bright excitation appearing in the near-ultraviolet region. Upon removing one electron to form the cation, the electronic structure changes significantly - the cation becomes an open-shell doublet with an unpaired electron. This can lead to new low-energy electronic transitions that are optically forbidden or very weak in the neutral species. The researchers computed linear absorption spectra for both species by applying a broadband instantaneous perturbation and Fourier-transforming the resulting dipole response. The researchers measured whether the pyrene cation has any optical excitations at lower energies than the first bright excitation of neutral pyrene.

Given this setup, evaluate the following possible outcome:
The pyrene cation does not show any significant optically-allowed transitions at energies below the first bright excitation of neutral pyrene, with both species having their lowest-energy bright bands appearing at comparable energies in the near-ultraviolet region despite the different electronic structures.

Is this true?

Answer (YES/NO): NO